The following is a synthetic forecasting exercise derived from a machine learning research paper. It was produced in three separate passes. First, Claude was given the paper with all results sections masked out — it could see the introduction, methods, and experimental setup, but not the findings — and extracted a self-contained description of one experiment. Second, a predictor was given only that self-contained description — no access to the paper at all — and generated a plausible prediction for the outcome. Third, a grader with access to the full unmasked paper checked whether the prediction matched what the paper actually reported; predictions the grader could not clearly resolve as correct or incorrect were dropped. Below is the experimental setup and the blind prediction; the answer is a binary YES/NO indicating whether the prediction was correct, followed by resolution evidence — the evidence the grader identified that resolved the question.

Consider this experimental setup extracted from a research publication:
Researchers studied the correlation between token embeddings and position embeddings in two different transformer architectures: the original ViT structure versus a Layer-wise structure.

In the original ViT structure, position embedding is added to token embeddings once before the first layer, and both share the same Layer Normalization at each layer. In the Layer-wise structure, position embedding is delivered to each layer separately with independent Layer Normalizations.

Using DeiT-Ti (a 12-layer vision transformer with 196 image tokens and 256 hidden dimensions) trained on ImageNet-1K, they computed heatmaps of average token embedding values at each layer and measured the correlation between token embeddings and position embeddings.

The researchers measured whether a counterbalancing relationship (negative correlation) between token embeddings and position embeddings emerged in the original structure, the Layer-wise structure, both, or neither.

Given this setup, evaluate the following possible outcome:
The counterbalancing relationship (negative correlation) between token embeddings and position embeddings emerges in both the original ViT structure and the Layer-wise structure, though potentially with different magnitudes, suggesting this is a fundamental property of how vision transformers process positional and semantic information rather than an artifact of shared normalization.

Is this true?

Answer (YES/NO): NO